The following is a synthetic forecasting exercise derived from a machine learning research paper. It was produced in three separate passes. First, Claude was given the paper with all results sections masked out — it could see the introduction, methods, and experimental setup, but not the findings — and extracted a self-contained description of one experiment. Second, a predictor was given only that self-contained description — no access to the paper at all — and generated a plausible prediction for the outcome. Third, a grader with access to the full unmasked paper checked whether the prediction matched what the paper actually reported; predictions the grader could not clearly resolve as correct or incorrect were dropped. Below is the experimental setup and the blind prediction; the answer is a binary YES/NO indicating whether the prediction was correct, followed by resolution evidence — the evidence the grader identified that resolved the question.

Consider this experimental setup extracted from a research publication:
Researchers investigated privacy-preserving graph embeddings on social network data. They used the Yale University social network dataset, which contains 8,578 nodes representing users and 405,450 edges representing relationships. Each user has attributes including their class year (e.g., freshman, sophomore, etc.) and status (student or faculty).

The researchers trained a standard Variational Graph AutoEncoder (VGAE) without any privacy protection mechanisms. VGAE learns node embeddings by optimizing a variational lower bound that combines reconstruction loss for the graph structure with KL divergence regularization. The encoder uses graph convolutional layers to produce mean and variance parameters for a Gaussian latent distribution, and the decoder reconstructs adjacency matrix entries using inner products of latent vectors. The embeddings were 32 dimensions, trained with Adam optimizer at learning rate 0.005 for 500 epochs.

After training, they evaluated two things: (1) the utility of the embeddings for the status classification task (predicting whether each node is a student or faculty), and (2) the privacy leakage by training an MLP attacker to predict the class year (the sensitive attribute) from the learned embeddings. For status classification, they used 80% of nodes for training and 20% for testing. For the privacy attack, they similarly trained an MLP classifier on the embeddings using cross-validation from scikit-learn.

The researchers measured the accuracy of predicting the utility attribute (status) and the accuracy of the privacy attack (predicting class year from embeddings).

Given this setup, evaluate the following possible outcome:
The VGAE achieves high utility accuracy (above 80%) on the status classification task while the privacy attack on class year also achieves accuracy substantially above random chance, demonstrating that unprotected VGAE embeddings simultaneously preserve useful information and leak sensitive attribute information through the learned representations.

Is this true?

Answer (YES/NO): YES